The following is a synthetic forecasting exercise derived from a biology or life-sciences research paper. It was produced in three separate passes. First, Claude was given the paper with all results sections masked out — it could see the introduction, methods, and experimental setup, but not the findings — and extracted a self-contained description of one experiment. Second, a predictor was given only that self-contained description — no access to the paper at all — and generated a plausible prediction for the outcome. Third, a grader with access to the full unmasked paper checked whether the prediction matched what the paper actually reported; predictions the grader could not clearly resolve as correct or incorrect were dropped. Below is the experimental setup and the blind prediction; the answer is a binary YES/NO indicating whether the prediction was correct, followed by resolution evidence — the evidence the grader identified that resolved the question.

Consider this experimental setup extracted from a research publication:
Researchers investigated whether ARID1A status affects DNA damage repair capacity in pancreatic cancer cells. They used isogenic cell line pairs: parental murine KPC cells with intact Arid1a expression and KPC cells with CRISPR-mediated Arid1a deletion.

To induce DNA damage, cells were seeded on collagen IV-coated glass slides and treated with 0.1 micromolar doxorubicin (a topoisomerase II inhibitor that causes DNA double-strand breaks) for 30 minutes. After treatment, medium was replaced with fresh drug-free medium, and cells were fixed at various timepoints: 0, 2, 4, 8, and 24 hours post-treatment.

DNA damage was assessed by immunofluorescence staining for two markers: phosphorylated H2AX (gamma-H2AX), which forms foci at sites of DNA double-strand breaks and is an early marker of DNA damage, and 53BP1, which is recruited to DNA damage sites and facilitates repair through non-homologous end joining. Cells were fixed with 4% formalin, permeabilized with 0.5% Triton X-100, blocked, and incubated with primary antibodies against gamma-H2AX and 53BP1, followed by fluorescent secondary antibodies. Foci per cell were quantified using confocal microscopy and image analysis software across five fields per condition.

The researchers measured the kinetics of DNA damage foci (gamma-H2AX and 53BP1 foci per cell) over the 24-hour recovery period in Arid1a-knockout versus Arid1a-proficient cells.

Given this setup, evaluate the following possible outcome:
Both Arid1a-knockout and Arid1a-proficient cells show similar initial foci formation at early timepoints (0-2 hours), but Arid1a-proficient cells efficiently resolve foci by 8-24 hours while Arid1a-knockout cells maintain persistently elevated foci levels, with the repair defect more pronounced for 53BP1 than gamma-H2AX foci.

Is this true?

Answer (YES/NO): NO